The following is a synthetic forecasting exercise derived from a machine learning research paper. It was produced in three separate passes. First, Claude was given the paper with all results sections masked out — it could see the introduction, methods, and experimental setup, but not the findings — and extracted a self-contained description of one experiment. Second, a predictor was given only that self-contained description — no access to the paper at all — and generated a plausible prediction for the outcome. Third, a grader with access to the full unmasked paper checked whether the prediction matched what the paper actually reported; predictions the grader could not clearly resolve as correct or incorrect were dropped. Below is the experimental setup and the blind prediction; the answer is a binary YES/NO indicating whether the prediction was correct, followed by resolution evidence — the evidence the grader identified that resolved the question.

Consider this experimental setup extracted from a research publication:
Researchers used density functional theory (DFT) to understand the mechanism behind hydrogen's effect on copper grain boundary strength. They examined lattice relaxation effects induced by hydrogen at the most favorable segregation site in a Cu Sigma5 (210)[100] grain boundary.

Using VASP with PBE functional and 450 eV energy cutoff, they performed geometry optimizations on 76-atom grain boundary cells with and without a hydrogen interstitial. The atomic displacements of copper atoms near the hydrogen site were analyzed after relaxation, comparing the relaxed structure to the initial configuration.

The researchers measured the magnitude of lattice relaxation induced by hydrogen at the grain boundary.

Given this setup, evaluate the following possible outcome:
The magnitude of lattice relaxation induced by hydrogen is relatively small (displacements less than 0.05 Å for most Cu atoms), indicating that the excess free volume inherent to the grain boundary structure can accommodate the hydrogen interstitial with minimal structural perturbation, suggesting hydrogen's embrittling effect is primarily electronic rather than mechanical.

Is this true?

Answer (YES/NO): NO